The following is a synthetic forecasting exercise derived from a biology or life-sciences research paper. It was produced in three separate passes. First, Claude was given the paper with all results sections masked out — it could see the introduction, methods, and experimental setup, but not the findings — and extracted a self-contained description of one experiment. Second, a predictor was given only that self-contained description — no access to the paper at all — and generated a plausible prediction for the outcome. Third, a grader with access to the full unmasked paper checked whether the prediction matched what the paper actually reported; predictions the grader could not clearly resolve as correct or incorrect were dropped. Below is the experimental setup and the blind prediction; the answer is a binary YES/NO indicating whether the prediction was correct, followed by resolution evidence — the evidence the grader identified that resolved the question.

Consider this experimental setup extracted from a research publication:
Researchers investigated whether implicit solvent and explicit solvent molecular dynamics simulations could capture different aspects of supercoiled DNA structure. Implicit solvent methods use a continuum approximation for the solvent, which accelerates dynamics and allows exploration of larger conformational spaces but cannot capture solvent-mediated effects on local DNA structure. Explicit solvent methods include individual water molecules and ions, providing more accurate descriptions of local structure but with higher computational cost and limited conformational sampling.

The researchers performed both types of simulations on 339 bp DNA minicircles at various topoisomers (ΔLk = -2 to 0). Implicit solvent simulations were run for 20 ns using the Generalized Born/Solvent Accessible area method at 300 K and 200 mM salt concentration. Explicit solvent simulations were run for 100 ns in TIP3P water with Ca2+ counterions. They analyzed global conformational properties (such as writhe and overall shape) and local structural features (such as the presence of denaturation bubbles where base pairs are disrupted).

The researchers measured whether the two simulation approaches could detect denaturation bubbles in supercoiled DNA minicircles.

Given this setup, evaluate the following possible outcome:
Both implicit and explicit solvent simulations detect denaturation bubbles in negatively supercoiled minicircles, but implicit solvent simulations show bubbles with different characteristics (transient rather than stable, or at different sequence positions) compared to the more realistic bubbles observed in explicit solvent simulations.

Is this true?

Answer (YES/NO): NO